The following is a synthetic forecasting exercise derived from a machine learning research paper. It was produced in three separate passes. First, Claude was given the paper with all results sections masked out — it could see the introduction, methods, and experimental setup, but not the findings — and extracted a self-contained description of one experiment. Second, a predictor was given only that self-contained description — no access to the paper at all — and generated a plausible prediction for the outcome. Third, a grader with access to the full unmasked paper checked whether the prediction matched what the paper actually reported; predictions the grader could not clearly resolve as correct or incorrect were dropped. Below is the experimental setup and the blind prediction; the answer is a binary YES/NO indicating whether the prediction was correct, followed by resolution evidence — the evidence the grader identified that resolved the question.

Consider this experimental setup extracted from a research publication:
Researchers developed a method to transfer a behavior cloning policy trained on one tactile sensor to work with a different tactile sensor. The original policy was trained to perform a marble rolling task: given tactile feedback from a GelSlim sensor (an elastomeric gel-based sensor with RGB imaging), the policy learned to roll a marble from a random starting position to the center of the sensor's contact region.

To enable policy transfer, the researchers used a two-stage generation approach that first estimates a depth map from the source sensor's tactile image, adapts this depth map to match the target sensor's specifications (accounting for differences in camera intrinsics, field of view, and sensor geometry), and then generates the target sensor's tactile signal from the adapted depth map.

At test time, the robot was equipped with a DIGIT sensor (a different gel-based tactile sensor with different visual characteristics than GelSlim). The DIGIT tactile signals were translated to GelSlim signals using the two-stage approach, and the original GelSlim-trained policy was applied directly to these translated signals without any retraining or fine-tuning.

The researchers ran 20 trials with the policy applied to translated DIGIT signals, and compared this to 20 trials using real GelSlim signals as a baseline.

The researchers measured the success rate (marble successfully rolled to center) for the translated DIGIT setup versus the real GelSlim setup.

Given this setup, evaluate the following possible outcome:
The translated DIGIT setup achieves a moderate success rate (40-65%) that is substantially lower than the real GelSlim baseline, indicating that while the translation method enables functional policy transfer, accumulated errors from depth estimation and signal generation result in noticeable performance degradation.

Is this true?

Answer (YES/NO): NO